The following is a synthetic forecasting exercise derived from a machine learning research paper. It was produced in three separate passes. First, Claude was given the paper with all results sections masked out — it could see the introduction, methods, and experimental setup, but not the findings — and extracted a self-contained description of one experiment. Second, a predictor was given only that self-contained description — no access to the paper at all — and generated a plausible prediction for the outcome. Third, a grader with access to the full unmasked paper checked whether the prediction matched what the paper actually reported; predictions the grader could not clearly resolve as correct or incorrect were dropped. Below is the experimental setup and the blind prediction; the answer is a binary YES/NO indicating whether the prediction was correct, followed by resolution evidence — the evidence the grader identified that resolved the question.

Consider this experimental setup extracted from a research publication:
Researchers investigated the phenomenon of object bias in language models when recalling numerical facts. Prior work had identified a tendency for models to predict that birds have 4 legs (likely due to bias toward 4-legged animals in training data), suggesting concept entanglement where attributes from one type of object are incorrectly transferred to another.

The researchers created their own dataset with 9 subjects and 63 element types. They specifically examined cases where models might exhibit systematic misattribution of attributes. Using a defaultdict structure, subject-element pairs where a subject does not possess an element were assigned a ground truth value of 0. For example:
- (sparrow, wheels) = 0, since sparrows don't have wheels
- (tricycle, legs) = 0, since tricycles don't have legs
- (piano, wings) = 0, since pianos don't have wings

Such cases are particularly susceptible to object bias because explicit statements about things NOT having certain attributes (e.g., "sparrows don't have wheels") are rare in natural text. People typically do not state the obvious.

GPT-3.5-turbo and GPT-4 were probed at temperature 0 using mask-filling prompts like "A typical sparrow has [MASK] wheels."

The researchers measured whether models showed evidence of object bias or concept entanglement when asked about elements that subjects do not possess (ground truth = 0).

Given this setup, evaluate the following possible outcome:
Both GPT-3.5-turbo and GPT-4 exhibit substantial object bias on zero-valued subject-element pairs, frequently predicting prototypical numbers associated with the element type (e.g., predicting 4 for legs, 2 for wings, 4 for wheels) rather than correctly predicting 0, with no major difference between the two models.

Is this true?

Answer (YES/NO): NO